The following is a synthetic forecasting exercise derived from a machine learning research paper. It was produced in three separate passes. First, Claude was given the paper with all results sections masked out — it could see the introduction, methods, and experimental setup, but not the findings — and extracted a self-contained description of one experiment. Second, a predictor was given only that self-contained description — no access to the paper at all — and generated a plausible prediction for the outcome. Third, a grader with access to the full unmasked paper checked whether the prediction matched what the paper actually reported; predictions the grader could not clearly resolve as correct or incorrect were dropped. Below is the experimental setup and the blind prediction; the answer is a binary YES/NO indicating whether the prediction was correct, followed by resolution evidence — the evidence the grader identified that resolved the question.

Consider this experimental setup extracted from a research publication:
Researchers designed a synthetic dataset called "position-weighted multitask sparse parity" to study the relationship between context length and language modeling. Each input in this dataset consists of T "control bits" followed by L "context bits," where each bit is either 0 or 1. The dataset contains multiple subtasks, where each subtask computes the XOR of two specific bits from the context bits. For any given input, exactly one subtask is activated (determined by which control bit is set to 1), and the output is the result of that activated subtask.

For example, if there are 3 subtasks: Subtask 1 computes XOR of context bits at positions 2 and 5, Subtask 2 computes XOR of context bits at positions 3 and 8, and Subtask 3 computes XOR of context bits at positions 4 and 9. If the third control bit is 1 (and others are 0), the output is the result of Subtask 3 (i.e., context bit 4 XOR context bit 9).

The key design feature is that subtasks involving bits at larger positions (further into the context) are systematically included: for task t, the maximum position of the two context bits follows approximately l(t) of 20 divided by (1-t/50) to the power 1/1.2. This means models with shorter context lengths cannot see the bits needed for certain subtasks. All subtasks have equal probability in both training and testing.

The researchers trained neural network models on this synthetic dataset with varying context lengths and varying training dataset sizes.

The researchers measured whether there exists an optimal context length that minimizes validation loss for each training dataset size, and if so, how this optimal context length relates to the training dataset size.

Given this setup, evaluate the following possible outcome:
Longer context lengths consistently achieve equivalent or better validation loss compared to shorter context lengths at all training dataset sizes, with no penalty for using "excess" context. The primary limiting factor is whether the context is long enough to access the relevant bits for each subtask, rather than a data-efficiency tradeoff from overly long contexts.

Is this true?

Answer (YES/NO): NO